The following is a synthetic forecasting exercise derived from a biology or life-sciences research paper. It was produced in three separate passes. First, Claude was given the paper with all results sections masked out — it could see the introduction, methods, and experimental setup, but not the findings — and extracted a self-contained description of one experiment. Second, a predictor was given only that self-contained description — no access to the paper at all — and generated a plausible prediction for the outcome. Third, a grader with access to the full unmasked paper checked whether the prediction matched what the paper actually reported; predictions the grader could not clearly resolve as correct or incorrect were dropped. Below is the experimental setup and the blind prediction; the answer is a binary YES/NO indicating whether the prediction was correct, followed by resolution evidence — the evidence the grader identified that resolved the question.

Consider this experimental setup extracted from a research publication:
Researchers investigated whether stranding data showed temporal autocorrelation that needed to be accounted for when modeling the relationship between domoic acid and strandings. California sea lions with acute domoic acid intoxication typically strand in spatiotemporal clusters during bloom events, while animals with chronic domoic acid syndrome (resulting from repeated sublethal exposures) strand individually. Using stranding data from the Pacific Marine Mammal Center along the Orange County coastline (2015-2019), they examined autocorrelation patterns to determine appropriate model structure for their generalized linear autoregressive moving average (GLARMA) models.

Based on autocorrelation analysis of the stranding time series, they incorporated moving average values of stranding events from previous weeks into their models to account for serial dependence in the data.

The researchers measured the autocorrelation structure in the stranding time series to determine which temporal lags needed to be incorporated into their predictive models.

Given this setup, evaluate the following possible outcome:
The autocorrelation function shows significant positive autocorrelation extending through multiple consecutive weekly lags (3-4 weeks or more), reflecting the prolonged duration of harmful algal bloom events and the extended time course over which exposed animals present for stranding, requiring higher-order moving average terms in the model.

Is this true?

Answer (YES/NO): NO